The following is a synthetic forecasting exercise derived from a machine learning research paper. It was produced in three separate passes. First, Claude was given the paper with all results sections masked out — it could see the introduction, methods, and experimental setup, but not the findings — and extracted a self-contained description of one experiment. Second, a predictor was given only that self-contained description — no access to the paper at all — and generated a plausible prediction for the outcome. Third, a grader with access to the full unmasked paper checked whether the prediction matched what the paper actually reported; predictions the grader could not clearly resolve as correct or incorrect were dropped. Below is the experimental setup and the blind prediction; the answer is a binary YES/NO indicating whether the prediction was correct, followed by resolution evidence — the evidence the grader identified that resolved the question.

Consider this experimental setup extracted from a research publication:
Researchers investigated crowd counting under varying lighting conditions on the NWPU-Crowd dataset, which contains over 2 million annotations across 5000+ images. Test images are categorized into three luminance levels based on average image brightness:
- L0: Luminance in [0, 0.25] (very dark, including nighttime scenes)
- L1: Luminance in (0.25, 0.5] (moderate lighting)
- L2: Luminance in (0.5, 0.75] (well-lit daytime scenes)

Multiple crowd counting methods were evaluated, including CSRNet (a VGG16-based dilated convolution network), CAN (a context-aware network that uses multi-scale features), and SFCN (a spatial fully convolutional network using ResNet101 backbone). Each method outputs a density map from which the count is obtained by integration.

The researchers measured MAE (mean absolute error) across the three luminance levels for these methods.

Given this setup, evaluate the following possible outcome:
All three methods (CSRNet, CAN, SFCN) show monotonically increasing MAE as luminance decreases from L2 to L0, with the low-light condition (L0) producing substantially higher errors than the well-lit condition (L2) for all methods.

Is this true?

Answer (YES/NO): YES